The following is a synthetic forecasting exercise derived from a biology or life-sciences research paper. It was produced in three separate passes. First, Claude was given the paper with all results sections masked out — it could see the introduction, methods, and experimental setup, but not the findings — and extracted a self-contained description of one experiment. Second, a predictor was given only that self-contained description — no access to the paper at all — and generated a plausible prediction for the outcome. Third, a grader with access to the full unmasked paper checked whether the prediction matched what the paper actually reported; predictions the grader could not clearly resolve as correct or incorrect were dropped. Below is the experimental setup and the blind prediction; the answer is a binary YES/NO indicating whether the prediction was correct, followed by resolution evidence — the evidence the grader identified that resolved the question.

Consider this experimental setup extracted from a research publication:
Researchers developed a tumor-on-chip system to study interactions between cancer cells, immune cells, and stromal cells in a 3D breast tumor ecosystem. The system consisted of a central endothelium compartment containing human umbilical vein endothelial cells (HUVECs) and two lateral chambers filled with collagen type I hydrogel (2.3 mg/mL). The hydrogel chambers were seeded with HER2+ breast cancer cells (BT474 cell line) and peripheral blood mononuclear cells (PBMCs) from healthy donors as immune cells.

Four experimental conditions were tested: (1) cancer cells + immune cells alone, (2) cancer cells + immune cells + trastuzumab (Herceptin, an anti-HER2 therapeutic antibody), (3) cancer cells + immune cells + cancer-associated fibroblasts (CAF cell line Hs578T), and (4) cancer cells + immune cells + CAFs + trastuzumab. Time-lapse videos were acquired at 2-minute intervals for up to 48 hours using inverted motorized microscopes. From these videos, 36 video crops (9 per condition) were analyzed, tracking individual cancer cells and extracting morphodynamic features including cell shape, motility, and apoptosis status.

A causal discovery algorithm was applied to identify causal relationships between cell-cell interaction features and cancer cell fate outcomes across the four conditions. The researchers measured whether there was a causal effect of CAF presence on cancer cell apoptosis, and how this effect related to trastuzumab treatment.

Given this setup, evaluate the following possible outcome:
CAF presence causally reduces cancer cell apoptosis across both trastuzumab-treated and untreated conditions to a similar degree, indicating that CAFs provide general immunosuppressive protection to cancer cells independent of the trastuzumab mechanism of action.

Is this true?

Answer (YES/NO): YES